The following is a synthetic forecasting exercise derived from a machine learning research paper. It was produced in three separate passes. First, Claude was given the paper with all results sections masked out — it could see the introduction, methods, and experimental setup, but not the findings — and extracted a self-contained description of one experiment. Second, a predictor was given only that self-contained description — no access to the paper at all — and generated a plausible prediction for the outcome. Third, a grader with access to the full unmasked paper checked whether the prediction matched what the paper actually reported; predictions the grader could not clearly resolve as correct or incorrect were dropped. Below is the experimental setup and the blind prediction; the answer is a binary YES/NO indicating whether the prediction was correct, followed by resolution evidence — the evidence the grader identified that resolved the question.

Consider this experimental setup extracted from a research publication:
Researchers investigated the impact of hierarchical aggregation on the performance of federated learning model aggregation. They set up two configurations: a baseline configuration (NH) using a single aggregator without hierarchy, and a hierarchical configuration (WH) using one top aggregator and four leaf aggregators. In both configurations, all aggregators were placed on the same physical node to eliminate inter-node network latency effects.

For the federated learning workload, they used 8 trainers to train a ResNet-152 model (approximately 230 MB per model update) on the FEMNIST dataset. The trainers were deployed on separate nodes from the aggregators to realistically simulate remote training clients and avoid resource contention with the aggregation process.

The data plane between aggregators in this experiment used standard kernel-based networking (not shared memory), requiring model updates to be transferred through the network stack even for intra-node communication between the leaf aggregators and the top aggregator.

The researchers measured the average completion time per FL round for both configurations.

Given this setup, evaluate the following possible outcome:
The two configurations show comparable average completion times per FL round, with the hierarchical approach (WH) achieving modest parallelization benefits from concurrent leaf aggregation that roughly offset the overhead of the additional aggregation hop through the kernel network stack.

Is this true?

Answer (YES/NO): NO